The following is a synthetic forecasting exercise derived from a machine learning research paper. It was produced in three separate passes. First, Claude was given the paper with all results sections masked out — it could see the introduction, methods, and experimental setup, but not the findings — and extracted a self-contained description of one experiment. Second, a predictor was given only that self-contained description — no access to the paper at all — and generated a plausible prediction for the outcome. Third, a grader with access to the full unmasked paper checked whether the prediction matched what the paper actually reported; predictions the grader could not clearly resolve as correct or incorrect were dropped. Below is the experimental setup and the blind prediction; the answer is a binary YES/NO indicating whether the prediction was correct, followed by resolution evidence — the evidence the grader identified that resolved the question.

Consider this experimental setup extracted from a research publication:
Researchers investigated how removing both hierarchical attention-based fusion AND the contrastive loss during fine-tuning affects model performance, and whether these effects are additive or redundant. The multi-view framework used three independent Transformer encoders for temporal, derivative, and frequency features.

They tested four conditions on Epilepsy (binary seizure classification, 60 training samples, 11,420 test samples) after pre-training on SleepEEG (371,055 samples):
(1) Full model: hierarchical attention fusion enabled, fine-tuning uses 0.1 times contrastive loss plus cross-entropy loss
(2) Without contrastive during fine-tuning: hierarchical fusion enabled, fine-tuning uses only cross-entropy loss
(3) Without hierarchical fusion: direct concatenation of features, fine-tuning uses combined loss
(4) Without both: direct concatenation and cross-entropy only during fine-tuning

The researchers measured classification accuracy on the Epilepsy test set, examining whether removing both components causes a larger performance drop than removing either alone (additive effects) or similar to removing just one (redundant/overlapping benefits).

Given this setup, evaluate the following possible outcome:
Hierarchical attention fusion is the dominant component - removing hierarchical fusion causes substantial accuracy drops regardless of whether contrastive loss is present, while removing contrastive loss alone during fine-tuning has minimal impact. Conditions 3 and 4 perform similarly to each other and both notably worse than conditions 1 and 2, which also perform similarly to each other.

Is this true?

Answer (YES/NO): NO